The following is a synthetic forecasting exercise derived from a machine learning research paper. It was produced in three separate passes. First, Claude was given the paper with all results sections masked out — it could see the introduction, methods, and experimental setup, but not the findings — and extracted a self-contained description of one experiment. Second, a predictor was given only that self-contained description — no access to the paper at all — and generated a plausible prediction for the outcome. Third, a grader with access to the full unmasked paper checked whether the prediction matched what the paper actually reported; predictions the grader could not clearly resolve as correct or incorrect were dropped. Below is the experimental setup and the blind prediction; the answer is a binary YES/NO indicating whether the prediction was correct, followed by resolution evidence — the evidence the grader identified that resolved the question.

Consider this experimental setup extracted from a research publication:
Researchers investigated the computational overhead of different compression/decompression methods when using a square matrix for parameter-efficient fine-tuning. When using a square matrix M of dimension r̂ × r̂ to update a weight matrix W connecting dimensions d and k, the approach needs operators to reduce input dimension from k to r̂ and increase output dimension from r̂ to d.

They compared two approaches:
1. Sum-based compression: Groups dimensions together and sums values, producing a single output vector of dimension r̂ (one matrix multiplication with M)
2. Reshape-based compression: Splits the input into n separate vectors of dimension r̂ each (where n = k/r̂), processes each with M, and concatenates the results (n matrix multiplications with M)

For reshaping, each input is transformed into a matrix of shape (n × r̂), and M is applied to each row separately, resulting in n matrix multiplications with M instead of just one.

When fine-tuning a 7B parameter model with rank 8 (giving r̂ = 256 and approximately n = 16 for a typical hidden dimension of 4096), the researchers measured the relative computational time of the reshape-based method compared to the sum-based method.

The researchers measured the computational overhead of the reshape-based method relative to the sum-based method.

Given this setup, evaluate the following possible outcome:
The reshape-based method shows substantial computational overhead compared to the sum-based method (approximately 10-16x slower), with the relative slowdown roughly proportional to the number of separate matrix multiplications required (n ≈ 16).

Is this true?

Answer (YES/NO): NO